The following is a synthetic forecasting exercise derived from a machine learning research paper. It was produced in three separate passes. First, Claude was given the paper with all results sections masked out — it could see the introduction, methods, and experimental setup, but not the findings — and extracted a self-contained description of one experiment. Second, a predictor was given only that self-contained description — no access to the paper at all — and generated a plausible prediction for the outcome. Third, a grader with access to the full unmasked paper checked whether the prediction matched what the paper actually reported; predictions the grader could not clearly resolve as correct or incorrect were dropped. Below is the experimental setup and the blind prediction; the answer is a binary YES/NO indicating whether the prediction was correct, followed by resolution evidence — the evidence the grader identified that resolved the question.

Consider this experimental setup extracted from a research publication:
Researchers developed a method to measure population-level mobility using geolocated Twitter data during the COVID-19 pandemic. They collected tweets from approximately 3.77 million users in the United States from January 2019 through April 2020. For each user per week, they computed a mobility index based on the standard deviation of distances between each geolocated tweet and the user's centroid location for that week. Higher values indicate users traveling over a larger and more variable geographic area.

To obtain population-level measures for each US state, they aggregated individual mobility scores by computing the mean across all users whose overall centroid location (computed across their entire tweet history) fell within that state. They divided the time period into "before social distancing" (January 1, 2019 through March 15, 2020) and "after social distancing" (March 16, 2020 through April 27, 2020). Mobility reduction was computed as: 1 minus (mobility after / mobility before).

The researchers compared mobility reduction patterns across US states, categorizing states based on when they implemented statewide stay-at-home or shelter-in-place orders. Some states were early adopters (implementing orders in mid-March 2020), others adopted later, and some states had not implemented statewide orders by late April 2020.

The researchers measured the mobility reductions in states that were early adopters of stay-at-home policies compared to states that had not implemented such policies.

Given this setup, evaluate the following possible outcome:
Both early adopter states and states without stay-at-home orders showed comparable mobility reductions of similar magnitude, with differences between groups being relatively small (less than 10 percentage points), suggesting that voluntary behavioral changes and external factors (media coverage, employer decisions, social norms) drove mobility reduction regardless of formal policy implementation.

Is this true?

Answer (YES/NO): NO